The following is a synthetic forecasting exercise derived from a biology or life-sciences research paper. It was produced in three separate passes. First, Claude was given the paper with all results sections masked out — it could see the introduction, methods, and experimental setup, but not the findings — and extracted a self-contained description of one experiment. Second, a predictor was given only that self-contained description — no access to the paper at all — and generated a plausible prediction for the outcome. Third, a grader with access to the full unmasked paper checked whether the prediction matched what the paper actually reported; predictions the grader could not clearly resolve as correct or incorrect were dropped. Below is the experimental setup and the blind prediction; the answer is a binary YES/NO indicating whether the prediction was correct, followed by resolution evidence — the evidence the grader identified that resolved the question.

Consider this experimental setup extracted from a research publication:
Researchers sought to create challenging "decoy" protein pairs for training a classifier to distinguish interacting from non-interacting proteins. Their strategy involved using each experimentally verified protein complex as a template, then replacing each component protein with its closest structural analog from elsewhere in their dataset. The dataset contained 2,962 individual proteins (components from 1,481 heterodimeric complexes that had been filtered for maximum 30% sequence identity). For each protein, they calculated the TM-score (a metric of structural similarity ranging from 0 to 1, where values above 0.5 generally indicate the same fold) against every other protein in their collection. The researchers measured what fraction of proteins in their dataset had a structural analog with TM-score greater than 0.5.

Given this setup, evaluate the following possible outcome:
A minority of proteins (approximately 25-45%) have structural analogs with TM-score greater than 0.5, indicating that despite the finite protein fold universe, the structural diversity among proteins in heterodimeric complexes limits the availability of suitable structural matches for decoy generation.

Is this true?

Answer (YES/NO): NO